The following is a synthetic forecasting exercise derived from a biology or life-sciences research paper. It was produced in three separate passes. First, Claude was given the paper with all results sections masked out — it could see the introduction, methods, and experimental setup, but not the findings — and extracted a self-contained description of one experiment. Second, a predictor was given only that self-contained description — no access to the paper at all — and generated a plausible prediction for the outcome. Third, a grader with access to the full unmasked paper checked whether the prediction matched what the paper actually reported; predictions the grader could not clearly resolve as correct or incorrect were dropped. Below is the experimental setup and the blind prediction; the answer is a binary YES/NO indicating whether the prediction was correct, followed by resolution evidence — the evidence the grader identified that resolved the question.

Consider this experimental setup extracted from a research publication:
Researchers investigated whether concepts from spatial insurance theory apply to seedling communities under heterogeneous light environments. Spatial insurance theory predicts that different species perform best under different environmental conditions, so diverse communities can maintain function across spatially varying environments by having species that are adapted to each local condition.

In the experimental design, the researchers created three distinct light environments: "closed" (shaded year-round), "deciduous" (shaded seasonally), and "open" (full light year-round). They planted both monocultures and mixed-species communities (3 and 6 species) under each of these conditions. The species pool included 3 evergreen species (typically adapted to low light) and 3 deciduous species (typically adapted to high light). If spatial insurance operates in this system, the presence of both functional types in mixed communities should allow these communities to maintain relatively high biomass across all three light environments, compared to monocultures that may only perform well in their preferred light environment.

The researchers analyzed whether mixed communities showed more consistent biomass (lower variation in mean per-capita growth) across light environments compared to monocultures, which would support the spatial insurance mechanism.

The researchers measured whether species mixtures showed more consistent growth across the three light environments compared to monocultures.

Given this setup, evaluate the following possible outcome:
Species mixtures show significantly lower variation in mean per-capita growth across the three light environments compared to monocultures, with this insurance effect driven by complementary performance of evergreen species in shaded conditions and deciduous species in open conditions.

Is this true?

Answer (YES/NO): NO